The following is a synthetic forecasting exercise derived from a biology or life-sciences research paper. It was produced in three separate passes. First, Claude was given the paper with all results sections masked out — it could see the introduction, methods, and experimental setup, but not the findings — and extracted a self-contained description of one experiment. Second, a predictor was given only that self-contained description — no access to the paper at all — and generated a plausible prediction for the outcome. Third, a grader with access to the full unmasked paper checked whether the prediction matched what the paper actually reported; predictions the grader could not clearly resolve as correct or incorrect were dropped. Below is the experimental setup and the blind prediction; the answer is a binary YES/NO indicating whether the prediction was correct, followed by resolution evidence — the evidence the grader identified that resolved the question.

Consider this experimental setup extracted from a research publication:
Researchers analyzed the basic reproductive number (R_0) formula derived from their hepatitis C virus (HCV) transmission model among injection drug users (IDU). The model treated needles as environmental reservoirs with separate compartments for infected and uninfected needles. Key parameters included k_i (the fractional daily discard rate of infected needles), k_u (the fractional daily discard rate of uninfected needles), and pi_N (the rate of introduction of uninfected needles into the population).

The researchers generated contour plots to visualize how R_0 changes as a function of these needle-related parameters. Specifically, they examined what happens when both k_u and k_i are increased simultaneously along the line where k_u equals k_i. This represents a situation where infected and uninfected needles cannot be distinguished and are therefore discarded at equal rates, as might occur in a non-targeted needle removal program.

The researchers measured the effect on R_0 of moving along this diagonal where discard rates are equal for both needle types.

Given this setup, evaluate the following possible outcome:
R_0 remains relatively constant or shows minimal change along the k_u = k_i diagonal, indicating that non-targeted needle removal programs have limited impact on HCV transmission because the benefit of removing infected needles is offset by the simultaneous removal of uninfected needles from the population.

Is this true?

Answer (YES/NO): NO